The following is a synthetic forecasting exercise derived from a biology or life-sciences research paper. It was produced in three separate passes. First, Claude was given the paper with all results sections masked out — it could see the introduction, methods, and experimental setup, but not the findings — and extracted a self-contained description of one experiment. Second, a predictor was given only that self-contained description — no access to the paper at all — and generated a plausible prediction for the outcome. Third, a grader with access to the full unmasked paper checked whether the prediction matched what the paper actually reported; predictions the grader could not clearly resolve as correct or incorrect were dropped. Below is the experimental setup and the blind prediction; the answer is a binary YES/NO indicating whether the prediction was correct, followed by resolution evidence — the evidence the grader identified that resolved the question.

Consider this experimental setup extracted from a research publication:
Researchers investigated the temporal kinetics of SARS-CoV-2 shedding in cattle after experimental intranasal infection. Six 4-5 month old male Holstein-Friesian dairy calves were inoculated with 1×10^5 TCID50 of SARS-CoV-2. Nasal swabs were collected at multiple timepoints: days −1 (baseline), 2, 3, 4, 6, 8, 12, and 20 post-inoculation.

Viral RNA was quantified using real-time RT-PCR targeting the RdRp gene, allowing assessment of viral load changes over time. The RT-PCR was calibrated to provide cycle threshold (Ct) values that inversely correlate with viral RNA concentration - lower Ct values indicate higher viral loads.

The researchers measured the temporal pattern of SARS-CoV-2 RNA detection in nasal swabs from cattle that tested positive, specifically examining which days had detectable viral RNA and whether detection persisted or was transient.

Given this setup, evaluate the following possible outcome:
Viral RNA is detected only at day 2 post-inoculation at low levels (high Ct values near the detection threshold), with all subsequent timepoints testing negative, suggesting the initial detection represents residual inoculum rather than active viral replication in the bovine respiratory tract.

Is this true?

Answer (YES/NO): NO